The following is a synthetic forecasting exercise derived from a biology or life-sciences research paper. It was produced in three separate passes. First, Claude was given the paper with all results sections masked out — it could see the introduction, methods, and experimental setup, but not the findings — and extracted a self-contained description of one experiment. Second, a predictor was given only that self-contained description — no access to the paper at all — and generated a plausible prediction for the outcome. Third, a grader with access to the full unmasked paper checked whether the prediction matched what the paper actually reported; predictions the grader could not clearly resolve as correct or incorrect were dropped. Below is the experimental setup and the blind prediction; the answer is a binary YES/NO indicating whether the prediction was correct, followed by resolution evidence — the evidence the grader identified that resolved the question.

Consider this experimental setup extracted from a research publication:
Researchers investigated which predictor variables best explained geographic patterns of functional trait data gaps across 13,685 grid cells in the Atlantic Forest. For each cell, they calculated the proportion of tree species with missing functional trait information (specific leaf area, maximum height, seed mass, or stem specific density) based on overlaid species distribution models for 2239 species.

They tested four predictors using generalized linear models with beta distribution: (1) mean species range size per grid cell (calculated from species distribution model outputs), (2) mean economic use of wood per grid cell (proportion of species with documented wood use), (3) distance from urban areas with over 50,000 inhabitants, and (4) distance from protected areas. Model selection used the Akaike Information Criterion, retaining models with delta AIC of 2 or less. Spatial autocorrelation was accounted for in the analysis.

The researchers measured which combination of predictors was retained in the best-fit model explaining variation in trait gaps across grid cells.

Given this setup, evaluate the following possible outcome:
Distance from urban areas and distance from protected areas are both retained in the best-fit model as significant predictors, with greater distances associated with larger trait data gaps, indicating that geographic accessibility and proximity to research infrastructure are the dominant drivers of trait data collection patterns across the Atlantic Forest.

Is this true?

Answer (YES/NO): NO